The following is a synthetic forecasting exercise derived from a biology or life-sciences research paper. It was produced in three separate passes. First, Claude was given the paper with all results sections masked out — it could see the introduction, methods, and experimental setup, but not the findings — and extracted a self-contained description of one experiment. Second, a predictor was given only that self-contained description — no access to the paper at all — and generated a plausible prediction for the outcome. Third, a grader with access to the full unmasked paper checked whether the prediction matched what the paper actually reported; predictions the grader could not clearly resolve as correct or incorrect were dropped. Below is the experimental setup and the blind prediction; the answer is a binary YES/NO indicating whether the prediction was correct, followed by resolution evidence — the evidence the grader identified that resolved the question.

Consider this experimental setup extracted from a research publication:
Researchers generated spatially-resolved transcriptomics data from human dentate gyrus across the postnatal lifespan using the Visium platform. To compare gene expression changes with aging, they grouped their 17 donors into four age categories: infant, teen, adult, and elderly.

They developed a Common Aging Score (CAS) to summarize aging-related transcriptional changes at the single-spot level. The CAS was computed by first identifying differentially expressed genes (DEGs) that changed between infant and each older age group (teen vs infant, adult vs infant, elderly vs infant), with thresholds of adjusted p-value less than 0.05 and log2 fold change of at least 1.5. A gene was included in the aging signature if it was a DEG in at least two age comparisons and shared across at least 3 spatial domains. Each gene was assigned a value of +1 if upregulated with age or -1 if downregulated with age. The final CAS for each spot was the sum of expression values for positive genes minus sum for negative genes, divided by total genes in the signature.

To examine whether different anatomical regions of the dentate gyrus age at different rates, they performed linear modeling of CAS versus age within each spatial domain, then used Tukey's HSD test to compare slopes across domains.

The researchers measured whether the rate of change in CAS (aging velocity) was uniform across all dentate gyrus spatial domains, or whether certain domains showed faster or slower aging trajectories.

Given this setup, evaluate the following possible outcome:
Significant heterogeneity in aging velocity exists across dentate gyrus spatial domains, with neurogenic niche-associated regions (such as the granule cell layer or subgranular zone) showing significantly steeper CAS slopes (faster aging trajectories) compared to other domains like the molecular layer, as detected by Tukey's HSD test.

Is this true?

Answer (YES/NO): NO